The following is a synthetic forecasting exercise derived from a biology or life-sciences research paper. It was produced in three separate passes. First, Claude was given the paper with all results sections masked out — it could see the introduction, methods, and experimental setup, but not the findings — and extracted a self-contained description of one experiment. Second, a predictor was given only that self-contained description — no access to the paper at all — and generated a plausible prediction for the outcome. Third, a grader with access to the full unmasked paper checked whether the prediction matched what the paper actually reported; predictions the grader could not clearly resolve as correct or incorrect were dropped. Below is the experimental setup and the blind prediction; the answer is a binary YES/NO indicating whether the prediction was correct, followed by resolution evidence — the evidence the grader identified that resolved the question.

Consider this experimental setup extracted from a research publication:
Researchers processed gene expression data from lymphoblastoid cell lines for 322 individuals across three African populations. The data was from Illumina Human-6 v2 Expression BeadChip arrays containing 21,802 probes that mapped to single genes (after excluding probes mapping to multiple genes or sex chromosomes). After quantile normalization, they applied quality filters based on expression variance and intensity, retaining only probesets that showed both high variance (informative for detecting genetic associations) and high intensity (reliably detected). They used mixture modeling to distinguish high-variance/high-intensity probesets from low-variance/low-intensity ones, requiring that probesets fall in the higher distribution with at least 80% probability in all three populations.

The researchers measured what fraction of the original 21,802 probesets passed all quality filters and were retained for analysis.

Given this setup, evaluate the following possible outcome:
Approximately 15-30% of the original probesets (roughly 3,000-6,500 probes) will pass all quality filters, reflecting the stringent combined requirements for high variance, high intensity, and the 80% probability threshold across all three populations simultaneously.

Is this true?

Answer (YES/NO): NO